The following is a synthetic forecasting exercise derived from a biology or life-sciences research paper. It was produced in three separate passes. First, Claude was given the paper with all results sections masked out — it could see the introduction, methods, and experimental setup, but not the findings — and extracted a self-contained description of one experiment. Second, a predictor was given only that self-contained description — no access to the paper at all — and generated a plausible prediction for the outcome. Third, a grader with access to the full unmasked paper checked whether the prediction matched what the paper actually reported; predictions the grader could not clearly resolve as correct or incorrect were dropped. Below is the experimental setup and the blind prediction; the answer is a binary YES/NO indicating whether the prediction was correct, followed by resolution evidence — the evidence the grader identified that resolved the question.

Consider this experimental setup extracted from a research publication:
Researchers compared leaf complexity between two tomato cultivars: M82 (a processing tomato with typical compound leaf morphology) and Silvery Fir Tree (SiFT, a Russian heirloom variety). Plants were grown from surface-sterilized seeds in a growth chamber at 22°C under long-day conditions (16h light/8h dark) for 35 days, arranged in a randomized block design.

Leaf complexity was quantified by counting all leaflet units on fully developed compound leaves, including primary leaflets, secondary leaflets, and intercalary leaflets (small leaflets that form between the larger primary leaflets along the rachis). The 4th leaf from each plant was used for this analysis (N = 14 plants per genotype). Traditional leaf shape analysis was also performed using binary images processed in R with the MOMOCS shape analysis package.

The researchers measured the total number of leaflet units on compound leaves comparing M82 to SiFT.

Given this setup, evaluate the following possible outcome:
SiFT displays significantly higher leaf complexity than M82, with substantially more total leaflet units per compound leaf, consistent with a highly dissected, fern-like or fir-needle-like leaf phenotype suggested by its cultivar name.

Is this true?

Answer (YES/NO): YES